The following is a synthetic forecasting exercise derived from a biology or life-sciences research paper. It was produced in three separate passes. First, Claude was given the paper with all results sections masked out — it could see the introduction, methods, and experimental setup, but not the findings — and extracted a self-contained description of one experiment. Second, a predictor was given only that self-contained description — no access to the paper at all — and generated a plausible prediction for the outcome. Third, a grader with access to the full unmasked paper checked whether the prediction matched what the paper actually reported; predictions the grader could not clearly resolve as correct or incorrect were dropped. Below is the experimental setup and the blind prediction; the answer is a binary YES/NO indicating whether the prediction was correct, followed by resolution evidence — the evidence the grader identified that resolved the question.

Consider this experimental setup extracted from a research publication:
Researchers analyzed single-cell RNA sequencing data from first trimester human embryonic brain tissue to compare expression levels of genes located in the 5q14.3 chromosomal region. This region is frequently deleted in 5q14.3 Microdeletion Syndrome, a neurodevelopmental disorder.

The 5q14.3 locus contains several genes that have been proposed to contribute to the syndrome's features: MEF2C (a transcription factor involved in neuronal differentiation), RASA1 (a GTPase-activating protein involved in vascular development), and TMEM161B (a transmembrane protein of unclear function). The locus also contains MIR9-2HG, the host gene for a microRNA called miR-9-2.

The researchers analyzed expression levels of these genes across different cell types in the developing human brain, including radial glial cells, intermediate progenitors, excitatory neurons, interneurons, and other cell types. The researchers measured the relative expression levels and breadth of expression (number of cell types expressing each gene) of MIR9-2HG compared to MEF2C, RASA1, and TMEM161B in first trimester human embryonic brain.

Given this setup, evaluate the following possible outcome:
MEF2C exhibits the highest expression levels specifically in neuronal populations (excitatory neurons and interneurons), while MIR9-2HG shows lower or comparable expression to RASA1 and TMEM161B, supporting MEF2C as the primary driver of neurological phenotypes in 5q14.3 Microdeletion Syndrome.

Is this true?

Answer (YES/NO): NO